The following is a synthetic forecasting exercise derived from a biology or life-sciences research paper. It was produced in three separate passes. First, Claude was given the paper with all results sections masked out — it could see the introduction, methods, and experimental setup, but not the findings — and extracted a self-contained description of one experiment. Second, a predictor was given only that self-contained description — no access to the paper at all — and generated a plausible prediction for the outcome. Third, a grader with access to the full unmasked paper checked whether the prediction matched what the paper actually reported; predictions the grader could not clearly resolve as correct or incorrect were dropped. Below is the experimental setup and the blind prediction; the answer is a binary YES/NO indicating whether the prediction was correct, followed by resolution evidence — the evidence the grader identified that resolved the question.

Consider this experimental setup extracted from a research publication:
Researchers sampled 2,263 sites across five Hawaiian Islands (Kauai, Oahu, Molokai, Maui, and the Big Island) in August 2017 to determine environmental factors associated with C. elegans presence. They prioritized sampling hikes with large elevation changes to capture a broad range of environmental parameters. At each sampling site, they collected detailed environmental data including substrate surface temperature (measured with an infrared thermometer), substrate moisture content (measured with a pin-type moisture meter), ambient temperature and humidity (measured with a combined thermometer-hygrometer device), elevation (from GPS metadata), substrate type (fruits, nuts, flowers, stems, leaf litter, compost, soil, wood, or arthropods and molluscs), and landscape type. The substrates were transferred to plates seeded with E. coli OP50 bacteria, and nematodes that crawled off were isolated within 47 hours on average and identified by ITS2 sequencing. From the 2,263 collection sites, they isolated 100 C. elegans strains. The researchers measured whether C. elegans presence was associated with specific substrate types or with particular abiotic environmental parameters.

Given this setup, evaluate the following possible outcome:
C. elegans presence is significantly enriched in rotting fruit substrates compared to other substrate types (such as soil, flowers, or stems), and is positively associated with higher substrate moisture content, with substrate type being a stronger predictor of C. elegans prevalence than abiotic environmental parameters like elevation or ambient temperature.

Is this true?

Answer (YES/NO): NO